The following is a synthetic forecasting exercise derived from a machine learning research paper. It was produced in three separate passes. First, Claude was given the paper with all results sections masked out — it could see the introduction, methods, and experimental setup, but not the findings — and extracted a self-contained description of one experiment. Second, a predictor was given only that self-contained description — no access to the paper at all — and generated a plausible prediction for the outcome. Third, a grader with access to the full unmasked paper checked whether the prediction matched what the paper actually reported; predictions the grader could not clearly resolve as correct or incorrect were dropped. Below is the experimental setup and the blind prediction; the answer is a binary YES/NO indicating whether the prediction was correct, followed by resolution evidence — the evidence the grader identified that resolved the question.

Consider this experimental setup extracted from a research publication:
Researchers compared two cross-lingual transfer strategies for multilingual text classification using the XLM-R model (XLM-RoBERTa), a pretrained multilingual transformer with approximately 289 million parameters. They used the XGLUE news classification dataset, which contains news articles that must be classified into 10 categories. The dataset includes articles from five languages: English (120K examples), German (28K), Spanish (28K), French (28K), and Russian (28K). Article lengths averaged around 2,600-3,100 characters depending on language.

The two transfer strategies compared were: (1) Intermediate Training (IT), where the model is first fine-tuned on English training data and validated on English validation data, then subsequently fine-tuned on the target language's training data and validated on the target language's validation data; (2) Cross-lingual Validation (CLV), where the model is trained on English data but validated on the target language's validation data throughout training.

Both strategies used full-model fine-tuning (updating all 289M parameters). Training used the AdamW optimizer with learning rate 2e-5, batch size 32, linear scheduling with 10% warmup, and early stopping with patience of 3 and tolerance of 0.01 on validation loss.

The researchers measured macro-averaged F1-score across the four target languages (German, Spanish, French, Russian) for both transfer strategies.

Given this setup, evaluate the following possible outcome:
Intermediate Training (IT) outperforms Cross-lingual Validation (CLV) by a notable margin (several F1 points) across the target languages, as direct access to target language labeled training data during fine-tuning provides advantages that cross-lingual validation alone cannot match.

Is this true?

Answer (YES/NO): YES